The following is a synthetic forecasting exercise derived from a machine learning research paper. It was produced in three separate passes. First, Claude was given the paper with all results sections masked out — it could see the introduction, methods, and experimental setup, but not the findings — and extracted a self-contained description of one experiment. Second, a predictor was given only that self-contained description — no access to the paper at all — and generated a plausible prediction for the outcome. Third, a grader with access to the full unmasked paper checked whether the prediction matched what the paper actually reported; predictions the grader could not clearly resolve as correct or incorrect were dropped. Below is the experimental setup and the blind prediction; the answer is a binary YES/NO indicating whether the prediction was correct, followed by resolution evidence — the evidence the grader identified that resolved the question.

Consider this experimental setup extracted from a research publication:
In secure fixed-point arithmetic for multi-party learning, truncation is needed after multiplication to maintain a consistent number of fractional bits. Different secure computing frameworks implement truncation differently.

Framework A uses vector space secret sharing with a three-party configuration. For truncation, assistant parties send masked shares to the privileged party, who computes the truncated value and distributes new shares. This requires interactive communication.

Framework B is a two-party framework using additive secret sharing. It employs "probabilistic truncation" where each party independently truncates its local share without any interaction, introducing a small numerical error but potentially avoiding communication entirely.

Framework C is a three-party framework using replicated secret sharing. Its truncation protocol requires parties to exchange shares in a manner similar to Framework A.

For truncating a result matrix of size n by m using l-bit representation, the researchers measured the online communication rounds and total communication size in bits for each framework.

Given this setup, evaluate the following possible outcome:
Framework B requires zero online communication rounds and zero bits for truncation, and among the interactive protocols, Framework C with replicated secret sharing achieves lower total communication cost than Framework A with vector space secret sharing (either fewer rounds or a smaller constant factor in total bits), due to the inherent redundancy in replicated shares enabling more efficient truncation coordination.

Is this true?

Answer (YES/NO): NO